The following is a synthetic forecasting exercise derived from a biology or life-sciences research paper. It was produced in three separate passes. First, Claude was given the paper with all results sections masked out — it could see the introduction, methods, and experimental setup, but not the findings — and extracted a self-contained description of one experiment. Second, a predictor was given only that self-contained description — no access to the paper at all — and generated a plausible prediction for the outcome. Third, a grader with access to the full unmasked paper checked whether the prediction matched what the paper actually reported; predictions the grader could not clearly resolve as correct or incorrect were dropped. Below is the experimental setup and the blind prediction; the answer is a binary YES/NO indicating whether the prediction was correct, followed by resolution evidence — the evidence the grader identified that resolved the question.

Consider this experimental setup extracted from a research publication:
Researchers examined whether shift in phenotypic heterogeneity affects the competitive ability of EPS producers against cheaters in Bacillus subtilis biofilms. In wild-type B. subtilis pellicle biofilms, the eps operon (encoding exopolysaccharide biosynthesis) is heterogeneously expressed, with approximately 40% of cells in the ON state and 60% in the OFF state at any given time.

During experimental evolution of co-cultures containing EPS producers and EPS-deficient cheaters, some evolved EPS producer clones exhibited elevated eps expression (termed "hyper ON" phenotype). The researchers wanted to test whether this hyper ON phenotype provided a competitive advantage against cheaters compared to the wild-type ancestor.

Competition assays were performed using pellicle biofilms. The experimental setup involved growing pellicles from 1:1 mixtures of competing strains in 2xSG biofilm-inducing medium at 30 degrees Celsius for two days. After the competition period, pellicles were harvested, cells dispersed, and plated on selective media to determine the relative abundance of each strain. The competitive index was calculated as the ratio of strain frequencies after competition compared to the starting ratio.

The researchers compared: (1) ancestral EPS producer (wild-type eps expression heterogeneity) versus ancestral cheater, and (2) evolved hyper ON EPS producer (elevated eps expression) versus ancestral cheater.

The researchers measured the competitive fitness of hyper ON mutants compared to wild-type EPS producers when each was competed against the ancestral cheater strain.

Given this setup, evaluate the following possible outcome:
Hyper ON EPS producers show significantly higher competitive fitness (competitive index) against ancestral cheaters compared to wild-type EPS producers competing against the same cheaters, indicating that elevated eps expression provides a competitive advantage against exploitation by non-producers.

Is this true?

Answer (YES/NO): YES